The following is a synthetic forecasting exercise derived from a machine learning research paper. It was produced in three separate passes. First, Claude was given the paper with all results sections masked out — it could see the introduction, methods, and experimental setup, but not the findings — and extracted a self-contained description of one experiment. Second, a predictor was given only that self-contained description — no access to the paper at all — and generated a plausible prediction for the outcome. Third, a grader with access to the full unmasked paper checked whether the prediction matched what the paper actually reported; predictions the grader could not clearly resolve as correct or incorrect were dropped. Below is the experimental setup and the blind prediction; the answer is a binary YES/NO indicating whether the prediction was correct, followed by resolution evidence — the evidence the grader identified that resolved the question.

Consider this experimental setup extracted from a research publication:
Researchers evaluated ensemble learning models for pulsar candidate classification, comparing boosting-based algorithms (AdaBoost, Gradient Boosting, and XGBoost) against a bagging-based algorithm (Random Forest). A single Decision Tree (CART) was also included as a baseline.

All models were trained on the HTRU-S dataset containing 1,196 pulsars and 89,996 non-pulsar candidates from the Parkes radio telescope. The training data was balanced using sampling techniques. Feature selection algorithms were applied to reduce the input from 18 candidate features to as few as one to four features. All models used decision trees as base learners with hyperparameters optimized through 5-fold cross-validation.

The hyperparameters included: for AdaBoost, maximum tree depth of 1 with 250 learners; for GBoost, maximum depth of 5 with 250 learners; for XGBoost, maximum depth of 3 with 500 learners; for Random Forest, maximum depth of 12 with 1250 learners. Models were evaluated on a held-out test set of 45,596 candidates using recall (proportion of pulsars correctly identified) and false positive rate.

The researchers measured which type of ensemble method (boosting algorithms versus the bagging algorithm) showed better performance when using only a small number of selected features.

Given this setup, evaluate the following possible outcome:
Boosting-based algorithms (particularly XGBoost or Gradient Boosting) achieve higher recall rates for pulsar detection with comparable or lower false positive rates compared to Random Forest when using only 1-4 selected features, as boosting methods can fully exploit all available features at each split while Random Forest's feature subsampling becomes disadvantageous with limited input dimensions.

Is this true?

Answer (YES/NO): YES